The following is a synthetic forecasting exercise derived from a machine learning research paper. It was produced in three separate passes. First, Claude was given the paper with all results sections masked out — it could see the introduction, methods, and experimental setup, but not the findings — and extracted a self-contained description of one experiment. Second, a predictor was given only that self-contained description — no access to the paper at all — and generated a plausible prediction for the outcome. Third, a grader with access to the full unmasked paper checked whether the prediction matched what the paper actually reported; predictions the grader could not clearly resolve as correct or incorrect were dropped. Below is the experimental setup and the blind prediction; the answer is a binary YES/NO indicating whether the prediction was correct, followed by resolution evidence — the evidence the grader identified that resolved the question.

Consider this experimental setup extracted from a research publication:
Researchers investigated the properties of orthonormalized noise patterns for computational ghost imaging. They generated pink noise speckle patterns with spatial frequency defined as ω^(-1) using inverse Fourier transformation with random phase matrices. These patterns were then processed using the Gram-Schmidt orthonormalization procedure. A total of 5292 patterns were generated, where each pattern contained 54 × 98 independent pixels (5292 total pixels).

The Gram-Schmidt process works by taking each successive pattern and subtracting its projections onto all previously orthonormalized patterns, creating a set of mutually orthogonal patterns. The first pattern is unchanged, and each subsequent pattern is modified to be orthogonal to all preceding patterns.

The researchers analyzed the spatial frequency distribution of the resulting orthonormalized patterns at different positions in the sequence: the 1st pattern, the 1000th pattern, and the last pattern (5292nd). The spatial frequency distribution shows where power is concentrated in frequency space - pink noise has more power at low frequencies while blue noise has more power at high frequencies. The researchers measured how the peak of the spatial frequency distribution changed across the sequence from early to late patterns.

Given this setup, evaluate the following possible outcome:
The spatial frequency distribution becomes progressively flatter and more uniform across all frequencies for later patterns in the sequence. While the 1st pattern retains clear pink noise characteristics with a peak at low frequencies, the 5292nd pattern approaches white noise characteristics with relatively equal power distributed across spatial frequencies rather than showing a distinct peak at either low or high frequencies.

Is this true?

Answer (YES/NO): NO